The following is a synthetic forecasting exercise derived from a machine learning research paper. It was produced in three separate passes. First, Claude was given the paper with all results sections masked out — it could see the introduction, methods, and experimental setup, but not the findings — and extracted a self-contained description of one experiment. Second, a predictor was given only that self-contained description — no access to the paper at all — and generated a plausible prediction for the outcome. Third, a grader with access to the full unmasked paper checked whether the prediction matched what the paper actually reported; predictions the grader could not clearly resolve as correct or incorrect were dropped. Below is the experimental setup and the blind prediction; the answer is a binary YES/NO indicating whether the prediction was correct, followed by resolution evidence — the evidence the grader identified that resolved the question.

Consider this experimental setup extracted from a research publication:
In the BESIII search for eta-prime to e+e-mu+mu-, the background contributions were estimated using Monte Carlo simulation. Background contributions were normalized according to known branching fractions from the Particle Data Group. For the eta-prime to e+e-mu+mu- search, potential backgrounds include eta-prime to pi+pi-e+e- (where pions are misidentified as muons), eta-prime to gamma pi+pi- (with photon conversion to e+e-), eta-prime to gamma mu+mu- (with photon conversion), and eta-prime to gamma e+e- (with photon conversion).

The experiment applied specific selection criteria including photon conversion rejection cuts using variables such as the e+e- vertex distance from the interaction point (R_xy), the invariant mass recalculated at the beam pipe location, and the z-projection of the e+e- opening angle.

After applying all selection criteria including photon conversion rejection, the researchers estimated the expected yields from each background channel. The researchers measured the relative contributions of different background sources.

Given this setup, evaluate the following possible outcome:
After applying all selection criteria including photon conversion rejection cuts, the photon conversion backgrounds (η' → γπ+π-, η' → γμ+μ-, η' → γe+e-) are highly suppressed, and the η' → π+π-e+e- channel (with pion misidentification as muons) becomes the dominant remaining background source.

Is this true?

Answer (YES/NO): YES